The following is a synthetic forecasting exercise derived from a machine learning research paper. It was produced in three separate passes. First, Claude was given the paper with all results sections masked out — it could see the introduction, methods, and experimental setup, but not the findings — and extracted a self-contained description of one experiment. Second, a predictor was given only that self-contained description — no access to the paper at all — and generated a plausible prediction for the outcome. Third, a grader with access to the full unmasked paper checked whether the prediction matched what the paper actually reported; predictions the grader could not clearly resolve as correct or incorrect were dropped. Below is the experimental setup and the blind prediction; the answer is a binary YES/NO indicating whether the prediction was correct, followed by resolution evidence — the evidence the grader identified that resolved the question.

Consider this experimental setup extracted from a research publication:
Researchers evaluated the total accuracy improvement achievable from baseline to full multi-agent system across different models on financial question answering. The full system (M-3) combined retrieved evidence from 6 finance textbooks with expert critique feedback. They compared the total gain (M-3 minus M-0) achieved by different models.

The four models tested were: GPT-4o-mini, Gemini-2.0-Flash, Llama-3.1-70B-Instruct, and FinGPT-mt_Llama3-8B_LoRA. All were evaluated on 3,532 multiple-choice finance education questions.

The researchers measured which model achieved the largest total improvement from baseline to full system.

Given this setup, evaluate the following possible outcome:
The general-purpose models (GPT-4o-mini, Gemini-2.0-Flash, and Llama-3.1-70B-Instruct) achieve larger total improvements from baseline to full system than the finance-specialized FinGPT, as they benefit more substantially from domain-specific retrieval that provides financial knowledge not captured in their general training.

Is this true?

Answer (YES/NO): NO